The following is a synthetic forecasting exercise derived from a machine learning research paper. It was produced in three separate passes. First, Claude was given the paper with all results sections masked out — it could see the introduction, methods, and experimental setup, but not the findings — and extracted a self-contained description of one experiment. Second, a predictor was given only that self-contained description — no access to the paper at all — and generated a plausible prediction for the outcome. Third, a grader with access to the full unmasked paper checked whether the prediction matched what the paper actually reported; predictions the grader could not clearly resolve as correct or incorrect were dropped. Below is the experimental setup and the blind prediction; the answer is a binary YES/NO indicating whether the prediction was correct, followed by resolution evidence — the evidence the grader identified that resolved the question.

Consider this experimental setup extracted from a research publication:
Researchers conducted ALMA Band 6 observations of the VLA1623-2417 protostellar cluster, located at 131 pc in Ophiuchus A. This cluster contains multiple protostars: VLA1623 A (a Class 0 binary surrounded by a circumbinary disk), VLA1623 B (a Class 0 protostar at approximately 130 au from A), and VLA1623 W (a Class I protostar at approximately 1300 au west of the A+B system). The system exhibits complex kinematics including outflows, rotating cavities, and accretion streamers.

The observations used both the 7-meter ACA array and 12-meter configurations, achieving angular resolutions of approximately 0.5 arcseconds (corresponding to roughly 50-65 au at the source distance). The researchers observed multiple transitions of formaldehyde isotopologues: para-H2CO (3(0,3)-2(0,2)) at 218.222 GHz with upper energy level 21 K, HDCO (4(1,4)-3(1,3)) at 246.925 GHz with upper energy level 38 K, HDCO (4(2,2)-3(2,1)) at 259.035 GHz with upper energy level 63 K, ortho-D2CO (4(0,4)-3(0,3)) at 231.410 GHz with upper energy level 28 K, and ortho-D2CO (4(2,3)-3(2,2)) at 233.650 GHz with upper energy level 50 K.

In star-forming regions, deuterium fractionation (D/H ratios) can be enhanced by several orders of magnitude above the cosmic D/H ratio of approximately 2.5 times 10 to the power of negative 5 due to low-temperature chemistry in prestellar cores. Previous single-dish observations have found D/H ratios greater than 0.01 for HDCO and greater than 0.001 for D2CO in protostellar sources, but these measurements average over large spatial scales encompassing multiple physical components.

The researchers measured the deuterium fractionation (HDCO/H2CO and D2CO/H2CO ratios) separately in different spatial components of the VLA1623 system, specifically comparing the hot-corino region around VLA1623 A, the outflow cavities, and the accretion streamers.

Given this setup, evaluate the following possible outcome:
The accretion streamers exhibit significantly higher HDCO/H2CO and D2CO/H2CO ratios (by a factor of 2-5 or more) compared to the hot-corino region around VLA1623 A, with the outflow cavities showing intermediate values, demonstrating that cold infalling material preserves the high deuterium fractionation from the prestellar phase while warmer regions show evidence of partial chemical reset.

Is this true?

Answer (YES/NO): NO